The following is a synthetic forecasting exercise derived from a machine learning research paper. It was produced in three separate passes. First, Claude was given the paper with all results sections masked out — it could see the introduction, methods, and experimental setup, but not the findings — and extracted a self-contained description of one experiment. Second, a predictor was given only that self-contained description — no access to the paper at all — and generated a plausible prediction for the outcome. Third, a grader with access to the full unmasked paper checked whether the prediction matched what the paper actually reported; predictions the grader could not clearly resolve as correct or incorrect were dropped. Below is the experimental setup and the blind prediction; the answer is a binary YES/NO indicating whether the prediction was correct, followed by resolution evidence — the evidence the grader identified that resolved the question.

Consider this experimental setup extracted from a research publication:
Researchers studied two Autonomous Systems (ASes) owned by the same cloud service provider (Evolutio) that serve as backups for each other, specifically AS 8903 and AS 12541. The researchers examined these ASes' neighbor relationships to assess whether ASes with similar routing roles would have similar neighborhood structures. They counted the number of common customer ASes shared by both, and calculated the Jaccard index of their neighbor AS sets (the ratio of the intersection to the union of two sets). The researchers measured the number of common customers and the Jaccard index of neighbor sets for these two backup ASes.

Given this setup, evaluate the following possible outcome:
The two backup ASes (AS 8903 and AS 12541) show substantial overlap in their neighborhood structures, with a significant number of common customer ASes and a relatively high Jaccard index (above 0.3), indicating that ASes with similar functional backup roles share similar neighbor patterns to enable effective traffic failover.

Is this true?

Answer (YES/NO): YES